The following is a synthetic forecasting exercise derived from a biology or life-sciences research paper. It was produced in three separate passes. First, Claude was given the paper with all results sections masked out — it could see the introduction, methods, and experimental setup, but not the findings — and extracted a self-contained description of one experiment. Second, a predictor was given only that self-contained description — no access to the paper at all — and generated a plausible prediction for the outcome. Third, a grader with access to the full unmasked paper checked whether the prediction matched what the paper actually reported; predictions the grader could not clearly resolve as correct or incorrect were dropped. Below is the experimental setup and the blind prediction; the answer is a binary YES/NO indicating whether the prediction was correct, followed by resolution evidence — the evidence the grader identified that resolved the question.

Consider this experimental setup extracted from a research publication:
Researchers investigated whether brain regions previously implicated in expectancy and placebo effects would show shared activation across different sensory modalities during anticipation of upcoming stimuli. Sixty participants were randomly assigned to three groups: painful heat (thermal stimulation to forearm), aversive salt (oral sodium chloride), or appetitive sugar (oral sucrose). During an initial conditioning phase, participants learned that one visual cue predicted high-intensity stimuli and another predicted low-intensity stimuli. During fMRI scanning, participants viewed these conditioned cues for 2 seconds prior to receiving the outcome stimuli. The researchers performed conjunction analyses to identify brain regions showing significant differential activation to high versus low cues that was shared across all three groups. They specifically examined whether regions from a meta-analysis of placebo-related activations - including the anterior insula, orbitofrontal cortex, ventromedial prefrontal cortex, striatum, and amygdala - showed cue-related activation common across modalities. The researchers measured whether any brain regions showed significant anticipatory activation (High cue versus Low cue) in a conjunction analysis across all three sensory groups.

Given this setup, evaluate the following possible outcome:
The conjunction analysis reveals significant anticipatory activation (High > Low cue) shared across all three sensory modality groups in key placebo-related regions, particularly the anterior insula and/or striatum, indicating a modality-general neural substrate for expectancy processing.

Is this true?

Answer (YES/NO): NO